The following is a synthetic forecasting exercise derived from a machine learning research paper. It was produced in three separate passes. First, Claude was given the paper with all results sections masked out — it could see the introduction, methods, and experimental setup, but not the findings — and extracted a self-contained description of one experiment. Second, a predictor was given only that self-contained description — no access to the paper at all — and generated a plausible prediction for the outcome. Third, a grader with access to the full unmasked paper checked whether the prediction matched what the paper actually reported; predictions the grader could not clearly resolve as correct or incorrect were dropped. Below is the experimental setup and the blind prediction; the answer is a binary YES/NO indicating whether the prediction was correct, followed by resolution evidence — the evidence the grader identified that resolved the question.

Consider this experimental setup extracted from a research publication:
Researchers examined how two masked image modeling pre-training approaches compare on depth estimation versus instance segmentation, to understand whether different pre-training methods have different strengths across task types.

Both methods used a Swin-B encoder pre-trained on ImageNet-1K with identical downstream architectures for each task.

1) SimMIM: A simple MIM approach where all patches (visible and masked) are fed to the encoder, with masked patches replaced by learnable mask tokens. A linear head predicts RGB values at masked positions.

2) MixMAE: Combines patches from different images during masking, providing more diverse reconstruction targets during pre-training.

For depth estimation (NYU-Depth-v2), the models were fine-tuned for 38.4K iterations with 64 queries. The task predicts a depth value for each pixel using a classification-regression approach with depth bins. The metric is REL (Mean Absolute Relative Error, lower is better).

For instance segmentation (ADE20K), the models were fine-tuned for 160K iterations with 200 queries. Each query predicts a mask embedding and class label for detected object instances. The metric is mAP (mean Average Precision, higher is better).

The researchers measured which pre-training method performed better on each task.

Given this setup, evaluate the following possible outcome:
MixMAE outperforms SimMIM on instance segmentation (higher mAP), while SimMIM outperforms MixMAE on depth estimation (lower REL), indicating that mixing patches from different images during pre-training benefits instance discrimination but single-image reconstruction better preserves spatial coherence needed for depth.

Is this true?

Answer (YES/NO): YES